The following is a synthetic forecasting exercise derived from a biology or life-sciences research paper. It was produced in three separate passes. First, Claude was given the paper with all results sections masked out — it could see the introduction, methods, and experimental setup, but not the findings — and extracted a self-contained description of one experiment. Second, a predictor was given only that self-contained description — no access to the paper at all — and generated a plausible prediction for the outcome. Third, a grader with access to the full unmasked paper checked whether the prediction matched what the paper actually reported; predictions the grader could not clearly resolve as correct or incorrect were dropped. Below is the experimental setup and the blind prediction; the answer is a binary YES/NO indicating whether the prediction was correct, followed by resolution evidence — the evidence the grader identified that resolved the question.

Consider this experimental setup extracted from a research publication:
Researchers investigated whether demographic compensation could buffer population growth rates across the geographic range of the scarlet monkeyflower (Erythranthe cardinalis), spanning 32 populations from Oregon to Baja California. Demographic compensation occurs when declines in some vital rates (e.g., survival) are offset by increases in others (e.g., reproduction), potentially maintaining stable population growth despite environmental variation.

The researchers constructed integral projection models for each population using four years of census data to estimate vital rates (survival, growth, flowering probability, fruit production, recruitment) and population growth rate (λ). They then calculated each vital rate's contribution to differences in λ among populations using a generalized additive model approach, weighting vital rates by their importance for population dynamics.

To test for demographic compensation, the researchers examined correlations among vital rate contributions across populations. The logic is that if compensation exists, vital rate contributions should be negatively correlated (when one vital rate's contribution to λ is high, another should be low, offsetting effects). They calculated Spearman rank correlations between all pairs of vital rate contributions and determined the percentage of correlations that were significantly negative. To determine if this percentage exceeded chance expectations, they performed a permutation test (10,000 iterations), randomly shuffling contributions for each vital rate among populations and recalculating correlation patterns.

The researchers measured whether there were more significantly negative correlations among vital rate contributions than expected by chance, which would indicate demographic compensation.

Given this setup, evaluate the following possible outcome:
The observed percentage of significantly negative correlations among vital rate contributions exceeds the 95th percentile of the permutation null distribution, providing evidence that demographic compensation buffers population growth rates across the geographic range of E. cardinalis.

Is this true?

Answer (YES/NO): YES